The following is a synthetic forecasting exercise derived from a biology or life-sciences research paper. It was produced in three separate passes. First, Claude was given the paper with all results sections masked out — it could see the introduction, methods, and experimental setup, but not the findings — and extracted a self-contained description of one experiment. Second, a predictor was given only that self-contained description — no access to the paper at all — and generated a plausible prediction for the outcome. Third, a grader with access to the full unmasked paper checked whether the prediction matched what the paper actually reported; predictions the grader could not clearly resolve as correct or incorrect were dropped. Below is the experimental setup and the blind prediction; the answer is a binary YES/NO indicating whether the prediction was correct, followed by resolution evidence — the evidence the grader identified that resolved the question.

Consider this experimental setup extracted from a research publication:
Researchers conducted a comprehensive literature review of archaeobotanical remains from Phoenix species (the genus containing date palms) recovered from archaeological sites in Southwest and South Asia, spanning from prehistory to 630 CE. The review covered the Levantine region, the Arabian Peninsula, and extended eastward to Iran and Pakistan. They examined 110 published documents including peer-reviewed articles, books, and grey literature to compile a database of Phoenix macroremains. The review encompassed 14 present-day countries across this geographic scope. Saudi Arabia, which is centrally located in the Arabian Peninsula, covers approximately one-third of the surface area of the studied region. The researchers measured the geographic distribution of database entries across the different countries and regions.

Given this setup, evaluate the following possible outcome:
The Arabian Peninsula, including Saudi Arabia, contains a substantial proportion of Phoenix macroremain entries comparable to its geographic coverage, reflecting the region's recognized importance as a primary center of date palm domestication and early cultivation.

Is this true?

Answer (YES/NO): NO